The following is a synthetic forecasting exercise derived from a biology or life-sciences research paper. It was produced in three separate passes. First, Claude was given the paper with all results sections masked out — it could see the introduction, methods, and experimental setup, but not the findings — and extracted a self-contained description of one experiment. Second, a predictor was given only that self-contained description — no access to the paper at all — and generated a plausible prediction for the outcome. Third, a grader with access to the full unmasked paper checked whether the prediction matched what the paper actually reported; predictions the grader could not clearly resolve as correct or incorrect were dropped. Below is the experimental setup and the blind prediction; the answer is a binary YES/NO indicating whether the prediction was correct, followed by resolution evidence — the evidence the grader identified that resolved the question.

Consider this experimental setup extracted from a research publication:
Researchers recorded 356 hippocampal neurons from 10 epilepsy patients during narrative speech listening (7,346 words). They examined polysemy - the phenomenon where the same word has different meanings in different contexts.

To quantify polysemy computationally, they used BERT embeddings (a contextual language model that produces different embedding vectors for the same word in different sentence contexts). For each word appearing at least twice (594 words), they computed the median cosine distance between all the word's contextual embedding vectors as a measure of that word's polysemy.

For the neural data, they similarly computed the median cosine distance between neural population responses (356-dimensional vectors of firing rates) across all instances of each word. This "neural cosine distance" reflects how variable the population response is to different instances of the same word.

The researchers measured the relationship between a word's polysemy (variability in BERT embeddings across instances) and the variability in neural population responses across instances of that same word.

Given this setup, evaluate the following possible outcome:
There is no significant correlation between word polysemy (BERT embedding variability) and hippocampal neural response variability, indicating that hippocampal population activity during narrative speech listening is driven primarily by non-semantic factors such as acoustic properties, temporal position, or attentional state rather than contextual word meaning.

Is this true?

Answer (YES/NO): NO